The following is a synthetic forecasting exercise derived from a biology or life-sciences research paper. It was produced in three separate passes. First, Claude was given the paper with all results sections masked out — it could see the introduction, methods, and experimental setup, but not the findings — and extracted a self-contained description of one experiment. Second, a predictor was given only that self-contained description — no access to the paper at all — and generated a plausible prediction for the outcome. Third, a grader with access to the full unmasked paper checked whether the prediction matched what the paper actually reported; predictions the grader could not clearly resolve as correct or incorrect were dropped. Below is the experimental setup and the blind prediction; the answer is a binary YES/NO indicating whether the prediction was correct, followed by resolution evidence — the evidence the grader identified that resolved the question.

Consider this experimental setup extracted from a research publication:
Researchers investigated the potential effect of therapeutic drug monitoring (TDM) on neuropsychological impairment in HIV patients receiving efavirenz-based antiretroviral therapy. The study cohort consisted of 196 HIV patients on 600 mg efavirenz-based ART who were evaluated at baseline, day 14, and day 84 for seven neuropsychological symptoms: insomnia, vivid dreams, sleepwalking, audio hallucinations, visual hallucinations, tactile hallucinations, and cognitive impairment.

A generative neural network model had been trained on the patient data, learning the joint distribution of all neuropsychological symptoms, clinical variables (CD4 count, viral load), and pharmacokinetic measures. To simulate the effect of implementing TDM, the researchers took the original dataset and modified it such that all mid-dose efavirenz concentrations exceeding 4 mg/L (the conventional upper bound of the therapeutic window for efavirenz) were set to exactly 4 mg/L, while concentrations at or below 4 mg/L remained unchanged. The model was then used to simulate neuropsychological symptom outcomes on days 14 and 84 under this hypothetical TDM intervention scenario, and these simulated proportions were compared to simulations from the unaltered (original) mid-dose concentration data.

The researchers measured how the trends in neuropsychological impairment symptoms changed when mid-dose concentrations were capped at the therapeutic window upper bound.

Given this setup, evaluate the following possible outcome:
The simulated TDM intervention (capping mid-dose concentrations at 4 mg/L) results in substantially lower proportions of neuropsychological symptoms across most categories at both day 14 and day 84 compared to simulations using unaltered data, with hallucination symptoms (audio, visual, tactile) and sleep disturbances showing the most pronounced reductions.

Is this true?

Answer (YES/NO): NO